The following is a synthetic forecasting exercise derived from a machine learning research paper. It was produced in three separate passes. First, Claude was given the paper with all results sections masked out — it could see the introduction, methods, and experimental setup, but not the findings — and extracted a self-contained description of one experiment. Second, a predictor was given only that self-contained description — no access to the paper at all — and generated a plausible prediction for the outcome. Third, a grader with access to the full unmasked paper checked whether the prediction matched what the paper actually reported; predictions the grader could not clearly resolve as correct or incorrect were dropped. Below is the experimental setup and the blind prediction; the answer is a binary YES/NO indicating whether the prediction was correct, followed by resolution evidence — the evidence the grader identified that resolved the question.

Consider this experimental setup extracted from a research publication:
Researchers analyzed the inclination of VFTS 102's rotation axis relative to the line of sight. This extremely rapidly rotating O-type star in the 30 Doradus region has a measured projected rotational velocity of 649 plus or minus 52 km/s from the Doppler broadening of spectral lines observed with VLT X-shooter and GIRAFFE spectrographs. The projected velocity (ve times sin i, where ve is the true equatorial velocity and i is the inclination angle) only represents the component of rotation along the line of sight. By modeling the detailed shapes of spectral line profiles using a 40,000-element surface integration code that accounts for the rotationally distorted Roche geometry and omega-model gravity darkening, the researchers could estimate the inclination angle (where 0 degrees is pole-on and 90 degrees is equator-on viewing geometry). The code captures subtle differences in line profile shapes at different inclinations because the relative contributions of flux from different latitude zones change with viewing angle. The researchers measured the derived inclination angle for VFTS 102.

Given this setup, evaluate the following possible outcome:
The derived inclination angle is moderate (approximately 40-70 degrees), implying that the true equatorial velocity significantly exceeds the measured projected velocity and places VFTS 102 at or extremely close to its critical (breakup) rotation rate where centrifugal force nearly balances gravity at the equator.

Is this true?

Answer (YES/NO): NO